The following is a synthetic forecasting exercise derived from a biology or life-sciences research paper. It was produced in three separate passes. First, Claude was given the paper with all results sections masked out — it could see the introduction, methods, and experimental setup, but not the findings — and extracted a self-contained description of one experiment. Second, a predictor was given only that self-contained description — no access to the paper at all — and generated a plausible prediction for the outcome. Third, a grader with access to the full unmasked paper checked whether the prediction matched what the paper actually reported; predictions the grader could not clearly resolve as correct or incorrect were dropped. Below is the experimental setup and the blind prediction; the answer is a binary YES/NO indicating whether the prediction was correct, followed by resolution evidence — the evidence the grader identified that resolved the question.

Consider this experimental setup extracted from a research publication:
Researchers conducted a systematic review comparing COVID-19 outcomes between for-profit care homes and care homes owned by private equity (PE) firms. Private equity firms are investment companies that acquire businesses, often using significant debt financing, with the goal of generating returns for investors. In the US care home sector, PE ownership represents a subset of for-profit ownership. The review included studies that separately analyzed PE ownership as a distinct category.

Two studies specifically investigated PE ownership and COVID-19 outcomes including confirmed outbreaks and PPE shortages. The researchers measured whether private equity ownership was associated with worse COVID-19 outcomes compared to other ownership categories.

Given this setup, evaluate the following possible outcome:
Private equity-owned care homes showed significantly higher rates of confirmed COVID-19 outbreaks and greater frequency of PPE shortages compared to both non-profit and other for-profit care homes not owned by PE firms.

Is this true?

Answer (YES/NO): NO